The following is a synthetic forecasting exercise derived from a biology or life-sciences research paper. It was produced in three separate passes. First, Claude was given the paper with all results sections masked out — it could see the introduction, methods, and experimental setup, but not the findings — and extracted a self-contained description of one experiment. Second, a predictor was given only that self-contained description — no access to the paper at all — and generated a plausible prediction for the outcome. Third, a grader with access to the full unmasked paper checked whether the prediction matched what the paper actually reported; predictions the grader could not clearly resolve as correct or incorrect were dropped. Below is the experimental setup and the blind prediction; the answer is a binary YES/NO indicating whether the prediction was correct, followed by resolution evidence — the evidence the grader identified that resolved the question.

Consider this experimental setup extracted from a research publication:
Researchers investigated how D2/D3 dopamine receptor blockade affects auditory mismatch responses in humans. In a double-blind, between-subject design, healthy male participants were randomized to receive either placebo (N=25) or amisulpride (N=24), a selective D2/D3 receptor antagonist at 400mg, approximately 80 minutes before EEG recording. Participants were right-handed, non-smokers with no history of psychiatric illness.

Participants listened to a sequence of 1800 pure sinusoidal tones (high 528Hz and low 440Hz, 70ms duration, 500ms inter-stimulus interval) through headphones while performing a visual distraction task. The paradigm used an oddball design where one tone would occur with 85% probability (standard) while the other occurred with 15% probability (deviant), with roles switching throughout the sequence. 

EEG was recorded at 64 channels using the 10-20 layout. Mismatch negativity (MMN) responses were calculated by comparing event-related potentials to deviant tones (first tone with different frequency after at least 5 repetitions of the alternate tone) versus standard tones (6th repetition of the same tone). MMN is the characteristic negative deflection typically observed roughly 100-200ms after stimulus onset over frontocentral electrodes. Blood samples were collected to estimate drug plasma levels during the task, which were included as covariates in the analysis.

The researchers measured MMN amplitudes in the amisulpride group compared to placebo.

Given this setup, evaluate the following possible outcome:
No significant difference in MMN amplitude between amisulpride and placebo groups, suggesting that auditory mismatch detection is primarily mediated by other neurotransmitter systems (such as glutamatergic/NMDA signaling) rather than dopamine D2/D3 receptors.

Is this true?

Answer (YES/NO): YES